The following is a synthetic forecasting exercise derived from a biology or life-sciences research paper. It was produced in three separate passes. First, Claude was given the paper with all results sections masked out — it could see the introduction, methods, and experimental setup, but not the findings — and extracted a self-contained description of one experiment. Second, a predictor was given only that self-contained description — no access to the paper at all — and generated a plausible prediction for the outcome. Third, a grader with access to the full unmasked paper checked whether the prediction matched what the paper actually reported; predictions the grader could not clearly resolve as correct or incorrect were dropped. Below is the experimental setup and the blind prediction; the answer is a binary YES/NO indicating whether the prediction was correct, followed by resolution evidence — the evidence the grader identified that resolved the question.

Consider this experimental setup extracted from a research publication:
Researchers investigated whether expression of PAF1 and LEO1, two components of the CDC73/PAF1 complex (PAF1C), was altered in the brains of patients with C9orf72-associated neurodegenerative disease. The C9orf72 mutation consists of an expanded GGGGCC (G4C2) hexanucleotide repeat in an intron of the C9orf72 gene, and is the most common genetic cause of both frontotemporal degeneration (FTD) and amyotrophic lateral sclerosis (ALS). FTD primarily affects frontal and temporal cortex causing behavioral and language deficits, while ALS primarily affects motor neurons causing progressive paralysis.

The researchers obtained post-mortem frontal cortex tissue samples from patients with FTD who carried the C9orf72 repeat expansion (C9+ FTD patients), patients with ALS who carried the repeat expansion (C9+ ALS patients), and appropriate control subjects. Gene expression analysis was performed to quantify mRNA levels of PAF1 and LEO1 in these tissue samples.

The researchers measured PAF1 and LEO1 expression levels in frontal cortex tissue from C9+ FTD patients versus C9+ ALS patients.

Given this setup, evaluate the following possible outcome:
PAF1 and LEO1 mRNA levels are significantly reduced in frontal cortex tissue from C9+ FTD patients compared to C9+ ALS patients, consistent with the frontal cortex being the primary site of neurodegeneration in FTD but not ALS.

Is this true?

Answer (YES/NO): NO